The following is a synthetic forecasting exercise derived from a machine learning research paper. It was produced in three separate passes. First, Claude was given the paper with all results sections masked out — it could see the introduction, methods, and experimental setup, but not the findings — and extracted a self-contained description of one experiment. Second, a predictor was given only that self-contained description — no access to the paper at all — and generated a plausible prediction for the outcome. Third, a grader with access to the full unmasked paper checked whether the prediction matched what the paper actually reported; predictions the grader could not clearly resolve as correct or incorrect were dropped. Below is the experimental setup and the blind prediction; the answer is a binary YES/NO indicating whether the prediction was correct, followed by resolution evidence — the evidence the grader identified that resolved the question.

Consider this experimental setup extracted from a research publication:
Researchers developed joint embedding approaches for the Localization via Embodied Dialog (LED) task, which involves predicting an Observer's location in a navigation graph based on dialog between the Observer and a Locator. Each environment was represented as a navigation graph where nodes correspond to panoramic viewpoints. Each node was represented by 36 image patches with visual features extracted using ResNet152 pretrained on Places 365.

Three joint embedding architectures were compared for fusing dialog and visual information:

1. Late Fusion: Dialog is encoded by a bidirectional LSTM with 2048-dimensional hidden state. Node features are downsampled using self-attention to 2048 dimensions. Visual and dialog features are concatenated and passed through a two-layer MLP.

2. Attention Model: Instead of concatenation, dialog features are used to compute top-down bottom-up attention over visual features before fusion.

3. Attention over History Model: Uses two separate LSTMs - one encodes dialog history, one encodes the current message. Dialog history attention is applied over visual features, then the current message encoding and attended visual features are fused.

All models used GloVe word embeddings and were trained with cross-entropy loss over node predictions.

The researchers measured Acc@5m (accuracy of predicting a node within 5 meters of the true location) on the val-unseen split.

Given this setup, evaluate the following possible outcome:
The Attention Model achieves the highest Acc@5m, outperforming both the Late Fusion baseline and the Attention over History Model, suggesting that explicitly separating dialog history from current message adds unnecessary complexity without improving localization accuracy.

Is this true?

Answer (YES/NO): NO